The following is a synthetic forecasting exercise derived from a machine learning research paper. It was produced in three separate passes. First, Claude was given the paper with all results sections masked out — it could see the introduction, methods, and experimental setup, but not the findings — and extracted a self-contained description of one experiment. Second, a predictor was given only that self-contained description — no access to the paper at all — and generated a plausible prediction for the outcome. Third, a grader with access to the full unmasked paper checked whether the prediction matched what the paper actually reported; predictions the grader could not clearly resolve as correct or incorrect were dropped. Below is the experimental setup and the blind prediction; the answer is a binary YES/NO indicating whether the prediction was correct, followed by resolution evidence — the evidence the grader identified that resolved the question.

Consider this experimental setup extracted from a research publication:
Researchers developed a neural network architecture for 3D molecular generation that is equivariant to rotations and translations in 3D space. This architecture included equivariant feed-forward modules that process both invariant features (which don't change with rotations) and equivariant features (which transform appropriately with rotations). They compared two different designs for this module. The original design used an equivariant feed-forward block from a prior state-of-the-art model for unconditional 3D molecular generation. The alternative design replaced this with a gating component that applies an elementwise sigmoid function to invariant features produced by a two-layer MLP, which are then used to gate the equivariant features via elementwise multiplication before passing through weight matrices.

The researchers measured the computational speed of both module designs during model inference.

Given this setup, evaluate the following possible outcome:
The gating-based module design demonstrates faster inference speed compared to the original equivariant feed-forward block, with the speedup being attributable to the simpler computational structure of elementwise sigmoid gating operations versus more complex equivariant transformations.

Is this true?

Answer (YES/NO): NO